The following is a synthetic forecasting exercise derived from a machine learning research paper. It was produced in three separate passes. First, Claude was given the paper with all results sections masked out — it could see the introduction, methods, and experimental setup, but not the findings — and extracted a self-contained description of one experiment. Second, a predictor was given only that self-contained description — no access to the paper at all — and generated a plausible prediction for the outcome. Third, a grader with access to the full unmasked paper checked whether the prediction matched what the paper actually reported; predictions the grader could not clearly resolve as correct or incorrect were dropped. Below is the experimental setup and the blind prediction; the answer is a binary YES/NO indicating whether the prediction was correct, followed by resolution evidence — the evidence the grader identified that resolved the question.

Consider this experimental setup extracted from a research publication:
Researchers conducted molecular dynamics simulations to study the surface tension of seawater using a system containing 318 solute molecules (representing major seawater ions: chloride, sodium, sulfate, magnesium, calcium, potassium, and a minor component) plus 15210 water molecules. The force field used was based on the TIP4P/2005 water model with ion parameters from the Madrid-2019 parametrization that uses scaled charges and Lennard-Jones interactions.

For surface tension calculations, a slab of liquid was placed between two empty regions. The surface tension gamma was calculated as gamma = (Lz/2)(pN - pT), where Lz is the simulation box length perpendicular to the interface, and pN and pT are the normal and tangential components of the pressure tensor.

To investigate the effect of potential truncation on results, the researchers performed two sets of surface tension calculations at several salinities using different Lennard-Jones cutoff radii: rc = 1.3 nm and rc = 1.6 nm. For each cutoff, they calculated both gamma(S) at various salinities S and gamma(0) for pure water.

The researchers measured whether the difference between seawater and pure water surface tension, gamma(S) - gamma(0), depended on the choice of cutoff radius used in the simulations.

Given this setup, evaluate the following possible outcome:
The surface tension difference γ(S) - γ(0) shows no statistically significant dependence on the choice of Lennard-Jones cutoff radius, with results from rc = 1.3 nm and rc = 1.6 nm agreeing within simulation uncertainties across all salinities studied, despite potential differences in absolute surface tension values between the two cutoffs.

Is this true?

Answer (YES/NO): YES